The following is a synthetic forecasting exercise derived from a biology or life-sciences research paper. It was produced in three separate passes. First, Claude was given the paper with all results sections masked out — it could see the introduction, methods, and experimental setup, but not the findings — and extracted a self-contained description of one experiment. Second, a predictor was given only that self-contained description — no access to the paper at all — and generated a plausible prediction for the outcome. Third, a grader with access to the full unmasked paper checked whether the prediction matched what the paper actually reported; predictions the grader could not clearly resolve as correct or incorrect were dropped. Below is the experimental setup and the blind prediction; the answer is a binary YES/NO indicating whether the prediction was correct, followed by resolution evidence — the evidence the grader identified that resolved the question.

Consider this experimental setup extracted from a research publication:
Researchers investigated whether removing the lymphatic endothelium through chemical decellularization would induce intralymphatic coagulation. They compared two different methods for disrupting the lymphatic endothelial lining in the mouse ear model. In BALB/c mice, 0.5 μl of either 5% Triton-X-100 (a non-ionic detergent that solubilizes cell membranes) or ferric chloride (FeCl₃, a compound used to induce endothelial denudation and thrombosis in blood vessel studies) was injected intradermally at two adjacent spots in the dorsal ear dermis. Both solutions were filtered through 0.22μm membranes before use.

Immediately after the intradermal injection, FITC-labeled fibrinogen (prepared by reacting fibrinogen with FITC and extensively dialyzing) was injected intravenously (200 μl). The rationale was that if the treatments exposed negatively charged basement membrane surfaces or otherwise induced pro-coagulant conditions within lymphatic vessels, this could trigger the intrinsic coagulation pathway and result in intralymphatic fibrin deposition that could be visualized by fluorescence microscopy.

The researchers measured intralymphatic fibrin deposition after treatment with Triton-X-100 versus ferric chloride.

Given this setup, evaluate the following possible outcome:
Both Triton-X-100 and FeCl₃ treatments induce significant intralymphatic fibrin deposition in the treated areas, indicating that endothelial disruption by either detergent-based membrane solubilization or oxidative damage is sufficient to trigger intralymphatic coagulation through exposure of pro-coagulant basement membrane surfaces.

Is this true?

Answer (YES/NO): YES